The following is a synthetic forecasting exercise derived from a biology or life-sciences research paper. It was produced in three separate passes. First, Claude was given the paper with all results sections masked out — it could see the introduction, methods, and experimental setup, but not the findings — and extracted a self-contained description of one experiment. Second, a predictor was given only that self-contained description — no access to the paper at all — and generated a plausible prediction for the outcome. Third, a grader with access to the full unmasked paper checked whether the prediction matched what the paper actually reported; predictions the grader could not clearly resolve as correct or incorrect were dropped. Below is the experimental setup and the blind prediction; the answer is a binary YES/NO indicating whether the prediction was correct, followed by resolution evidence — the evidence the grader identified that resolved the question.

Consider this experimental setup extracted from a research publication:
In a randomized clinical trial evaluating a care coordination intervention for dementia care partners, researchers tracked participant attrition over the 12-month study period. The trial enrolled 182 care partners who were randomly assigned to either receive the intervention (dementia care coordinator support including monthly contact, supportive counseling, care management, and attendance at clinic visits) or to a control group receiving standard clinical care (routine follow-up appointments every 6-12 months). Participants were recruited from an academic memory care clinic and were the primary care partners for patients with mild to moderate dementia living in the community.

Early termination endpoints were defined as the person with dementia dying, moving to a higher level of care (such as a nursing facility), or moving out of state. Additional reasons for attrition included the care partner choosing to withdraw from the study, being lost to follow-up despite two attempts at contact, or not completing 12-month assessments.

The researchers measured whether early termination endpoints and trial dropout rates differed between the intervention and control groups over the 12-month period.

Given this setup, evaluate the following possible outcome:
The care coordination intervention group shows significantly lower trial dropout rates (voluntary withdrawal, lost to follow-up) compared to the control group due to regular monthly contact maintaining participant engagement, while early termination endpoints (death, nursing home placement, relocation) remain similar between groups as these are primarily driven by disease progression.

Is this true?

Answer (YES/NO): NO